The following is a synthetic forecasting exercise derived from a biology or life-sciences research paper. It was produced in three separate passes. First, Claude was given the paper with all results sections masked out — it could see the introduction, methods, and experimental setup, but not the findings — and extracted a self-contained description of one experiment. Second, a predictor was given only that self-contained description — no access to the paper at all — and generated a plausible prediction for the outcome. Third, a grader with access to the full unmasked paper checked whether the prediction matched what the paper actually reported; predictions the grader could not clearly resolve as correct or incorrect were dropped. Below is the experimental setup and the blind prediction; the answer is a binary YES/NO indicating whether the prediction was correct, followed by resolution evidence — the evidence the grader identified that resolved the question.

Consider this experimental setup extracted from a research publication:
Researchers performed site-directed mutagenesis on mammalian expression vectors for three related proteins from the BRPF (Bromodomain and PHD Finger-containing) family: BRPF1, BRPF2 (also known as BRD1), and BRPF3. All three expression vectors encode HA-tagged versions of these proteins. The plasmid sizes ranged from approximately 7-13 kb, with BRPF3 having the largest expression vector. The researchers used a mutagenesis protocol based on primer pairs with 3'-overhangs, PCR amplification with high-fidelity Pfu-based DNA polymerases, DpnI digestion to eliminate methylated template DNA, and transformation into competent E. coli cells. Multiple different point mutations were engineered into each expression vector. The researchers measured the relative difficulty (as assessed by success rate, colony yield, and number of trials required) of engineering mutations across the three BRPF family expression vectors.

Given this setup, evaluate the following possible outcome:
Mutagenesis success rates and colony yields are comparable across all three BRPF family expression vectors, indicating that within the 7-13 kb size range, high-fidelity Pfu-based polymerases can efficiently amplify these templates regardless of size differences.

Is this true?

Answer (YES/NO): NO